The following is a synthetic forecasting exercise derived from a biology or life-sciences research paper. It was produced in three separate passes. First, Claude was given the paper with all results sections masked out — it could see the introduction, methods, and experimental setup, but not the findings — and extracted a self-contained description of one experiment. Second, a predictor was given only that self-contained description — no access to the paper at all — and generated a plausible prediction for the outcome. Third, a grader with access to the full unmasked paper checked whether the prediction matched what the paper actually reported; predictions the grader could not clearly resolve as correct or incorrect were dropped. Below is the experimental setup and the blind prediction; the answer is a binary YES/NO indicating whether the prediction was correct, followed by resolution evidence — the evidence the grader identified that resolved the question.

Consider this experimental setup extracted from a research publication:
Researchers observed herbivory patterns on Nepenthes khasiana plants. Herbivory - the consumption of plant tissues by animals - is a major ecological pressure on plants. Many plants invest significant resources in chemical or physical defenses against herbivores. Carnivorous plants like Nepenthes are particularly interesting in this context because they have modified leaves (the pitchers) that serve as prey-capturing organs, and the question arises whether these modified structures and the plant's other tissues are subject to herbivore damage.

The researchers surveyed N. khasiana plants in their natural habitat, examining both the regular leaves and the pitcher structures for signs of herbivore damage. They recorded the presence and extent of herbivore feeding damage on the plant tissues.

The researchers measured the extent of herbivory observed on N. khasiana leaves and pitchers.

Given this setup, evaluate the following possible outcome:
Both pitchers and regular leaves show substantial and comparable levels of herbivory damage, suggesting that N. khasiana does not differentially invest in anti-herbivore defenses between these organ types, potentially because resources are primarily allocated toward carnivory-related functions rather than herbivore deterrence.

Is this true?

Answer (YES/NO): NO